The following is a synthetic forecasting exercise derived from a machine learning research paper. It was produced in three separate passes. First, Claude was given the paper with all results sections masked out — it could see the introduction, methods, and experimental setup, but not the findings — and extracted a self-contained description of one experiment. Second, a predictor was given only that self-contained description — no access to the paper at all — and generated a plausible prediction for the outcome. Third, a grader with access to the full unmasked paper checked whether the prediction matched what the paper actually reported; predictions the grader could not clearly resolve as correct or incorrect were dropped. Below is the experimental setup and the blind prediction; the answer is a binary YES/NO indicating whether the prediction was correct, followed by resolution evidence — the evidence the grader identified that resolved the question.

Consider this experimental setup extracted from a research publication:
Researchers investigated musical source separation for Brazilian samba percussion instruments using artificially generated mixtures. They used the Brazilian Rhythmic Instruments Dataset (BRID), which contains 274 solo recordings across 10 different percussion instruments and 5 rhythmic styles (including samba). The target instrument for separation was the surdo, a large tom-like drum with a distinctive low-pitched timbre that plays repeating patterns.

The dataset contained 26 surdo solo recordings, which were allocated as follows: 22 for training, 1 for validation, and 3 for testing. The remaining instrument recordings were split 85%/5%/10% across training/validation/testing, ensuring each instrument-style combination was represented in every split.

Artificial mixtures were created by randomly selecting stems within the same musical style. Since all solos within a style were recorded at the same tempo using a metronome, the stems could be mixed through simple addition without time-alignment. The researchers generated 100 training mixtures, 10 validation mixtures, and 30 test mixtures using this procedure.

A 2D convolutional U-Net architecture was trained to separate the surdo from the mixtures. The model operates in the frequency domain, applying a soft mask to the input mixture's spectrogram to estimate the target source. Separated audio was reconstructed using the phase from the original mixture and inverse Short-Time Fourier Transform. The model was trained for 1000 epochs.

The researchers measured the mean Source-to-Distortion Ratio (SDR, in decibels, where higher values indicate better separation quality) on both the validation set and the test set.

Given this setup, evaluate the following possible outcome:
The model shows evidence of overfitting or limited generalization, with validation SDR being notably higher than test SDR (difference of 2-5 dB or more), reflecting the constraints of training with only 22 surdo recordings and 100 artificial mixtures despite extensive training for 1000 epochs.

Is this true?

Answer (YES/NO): NO